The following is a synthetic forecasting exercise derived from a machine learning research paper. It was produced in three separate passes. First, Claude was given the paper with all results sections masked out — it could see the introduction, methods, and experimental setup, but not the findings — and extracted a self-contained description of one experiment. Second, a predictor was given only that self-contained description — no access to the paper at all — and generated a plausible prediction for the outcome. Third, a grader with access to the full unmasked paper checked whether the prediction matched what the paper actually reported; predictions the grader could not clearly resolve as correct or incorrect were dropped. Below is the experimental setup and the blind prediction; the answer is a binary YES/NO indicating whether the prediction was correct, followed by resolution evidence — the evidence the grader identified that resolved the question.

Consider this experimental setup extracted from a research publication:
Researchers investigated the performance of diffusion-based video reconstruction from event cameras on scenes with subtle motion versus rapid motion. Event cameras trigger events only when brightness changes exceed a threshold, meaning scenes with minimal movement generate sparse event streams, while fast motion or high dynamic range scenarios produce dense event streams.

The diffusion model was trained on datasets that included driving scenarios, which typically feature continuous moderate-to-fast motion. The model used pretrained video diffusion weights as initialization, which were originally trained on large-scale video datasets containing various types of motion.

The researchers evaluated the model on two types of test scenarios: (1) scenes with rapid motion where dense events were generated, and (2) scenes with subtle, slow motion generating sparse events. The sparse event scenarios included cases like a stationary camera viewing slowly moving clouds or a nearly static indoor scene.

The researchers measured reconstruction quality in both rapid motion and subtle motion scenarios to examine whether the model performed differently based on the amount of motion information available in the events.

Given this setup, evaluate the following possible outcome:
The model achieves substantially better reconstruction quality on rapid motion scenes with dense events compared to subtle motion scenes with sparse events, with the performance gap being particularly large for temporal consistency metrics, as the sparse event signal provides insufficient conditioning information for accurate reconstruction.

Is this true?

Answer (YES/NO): NO